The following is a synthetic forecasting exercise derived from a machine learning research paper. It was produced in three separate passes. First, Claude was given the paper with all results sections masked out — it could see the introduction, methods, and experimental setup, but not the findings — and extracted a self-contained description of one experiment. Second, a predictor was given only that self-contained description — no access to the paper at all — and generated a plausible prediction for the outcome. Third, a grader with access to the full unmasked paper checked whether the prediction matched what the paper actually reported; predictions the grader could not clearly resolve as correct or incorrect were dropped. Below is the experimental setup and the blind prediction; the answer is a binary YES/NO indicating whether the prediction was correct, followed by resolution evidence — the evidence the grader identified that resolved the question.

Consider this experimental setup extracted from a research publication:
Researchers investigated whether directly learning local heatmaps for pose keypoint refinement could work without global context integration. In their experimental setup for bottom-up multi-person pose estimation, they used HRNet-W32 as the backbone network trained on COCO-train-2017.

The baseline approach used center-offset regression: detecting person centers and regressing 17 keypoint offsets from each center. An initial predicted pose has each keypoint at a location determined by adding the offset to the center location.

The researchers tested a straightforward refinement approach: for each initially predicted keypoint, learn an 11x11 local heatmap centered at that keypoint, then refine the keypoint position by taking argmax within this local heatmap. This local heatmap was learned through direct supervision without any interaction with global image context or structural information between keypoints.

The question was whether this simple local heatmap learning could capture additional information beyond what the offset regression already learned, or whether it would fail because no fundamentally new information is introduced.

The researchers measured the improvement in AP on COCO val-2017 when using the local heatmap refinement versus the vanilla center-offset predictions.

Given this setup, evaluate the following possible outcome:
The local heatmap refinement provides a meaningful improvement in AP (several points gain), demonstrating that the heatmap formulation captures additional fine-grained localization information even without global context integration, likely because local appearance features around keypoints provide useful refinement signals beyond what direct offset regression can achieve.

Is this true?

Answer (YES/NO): NO